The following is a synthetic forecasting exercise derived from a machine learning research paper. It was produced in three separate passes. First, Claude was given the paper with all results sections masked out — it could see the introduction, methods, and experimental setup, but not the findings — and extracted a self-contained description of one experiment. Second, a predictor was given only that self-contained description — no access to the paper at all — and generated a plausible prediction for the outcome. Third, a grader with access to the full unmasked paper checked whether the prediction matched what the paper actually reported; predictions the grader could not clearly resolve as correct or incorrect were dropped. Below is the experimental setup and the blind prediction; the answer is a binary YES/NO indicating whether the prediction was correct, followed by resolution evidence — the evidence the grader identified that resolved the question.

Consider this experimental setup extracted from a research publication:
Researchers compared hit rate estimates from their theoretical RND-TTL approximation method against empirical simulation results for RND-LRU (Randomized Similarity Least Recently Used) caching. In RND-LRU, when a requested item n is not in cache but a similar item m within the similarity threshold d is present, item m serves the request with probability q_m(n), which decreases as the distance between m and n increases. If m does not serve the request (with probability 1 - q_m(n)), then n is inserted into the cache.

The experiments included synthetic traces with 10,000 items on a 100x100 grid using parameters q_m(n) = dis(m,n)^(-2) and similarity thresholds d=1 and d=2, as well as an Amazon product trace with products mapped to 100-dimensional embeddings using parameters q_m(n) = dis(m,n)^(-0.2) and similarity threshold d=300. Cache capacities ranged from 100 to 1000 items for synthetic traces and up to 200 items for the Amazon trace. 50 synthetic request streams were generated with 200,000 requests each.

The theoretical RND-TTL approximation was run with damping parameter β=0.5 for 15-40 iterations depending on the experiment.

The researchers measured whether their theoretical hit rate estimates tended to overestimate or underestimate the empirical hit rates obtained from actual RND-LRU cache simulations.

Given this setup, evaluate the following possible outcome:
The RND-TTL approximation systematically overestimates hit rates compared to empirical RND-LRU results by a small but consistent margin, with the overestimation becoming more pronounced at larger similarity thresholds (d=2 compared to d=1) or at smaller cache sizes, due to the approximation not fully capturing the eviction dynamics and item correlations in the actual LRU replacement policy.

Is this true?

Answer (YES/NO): NO